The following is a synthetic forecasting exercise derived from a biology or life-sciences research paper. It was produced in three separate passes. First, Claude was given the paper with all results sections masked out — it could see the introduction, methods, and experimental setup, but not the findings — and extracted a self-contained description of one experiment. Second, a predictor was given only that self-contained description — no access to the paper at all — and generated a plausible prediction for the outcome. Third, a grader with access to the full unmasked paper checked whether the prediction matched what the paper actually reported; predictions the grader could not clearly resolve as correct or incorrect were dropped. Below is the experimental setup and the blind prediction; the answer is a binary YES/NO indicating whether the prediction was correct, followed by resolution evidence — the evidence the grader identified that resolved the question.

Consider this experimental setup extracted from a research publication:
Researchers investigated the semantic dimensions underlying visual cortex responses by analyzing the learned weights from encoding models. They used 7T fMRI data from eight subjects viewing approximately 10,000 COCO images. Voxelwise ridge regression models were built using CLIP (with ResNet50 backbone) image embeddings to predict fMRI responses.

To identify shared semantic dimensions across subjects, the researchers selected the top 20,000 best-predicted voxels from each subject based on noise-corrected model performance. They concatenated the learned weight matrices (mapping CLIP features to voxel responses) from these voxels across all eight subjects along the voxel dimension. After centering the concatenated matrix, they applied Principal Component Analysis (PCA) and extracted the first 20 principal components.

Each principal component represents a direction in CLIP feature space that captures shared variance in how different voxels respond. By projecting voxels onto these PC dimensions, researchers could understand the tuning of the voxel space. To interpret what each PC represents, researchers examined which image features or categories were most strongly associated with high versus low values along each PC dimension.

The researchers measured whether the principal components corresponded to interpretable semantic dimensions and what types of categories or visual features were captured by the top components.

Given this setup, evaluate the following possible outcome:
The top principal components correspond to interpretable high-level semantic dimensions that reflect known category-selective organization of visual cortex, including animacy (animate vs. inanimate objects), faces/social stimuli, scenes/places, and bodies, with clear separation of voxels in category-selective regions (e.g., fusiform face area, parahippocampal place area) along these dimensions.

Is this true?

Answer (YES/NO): YES